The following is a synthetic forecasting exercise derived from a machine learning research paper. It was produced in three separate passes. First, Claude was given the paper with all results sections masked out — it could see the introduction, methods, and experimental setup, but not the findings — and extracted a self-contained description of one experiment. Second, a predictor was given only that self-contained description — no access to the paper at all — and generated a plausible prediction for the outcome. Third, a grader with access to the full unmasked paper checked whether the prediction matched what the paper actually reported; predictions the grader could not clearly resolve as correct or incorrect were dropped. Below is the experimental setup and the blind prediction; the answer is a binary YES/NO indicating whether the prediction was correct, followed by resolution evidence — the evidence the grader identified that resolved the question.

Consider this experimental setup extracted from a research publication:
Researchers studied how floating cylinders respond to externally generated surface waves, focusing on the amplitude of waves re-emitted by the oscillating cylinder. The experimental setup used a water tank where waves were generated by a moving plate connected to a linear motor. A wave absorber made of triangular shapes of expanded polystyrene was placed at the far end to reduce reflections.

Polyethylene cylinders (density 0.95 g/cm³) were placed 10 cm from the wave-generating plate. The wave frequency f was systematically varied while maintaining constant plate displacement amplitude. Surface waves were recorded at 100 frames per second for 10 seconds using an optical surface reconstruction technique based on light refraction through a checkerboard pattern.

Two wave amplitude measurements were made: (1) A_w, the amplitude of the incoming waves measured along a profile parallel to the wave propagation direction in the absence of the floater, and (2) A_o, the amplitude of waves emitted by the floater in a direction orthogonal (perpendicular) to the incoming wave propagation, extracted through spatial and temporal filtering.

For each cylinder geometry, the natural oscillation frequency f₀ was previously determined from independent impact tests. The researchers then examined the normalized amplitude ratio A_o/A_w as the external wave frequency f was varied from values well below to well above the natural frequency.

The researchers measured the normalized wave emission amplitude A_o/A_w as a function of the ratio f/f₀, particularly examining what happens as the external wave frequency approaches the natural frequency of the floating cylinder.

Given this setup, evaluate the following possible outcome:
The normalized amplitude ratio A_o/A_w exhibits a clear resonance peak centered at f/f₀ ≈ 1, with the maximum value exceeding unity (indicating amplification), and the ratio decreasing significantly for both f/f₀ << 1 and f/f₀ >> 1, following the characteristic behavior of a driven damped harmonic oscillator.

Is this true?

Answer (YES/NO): NO